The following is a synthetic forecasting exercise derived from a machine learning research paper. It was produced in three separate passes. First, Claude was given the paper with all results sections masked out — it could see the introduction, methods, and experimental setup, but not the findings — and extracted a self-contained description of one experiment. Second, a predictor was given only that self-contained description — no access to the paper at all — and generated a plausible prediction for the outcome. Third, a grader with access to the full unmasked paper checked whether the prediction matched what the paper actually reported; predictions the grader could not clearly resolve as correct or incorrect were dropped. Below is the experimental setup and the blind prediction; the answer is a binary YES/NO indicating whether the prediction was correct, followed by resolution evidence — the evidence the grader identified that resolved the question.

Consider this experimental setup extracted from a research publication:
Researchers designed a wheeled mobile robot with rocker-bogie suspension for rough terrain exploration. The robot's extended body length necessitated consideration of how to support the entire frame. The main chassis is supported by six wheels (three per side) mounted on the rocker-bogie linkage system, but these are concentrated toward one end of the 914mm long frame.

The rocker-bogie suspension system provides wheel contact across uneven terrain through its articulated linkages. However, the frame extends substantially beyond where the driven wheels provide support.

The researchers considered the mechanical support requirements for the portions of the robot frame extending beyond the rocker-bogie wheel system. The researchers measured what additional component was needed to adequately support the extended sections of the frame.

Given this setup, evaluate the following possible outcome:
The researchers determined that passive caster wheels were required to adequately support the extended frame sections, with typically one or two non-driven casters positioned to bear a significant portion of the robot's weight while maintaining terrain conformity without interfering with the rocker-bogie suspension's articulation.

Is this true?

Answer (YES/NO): YES